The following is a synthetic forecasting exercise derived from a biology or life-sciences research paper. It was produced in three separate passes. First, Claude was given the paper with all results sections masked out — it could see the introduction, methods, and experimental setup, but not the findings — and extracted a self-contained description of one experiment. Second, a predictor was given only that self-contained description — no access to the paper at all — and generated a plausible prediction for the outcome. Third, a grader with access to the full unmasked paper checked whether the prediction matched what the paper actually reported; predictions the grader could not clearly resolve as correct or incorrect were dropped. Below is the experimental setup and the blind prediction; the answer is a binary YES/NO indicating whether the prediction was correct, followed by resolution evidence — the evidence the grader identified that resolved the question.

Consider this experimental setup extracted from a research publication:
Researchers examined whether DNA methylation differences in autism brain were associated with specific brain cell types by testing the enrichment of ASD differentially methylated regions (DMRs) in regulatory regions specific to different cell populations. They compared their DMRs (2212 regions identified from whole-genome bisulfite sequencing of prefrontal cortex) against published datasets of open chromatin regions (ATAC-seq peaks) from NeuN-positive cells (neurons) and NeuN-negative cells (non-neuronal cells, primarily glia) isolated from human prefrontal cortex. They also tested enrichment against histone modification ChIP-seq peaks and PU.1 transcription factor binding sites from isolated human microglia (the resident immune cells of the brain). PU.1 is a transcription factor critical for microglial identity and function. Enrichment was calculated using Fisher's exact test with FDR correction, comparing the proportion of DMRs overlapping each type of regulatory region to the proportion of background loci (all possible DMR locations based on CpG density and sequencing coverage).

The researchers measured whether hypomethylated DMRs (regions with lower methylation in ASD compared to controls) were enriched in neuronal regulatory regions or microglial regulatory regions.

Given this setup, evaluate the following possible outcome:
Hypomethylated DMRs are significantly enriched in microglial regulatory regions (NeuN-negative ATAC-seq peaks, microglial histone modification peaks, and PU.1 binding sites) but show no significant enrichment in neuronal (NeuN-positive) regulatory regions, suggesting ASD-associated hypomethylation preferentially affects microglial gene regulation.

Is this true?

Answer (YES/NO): YES